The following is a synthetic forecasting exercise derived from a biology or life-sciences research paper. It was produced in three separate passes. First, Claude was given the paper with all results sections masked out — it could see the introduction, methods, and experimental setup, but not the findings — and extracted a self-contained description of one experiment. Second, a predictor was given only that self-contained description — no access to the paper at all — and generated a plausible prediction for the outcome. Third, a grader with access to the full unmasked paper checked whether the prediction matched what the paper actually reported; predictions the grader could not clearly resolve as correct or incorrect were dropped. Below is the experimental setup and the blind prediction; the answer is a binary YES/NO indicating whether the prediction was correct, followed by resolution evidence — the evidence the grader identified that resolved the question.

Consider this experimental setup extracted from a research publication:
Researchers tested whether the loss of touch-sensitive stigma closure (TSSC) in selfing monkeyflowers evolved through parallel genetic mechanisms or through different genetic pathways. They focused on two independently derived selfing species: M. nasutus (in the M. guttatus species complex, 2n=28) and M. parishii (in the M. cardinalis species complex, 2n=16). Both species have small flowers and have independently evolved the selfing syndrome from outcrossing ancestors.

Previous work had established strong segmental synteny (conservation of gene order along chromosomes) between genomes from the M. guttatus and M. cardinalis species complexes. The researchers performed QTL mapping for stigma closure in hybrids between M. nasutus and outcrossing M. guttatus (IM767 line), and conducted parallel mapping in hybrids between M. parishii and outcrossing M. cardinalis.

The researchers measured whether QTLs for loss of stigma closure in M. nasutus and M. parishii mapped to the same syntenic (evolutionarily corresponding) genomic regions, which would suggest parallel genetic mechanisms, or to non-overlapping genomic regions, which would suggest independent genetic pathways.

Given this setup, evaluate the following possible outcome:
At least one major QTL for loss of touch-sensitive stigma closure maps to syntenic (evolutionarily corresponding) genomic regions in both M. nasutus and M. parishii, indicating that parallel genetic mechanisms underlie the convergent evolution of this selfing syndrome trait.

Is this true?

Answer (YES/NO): NO